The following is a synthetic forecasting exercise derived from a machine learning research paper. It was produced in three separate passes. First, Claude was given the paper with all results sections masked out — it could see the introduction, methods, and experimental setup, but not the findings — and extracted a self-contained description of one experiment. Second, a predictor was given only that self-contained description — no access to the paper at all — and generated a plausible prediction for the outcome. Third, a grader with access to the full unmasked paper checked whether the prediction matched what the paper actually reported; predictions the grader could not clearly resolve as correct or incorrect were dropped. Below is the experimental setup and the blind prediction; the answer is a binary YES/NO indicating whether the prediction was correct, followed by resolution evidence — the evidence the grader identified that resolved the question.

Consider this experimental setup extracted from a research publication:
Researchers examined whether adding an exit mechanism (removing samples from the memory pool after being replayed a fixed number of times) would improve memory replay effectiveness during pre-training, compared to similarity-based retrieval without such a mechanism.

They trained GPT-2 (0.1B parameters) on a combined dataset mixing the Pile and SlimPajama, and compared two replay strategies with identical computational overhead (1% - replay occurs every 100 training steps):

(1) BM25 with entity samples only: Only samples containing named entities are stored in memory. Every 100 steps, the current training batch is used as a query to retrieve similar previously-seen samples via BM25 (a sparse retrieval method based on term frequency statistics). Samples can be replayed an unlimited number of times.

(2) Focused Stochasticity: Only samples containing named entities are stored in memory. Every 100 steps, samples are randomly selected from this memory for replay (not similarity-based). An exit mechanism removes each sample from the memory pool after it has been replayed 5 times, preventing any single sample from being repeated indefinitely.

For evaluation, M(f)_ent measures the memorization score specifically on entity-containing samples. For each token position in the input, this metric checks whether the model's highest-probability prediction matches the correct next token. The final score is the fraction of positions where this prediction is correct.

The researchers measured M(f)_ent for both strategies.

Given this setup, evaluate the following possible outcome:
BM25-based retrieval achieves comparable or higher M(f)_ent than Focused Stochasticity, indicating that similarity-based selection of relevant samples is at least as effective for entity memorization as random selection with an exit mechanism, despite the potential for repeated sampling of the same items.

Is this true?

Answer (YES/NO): NO